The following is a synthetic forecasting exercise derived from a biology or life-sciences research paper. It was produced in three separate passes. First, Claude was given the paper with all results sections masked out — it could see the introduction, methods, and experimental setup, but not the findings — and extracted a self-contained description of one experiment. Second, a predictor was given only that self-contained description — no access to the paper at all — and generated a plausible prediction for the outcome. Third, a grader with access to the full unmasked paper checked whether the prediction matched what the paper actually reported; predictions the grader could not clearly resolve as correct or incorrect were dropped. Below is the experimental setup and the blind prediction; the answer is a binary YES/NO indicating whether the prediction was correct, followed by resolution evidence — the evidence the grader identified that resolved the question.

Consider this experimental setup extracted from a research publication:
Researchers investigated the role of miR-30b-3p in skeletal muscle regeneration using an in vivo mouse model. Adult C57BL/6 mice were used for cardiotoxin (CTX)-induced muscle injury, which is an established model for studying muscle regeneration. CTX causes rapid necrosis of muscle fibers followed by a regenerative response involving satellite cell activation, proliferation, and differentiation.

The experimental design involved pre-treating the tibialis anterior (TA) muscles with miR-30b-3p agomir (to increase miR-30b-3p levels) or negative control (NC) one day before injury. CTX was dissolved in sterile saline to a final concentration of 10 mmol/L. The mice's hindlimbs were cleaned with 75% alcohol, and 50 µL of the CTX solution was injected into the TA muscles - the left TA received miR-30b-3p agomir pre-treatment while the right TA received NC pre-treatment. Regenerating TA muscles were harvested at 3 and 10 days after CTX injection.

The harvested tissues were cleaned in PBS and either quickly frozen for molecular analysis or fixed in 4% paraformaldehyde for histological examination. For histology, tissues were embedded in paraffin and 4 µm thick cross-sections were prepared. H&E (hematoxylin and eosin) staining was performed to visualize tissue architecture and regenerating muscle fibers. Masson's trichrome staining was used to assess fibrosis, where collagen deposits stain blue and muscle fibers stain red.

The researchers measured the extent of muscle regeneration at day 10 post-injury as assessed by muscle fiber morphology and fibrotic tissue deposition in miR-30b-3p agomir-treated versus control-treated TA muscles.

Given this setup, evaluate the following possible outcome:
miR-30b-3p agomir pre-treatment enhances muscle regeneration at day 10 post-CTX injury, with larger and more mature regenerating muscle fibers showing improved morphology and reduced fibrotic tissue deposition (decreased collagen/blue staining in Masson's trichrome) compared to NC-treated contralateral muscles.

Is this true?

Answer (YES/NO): NO